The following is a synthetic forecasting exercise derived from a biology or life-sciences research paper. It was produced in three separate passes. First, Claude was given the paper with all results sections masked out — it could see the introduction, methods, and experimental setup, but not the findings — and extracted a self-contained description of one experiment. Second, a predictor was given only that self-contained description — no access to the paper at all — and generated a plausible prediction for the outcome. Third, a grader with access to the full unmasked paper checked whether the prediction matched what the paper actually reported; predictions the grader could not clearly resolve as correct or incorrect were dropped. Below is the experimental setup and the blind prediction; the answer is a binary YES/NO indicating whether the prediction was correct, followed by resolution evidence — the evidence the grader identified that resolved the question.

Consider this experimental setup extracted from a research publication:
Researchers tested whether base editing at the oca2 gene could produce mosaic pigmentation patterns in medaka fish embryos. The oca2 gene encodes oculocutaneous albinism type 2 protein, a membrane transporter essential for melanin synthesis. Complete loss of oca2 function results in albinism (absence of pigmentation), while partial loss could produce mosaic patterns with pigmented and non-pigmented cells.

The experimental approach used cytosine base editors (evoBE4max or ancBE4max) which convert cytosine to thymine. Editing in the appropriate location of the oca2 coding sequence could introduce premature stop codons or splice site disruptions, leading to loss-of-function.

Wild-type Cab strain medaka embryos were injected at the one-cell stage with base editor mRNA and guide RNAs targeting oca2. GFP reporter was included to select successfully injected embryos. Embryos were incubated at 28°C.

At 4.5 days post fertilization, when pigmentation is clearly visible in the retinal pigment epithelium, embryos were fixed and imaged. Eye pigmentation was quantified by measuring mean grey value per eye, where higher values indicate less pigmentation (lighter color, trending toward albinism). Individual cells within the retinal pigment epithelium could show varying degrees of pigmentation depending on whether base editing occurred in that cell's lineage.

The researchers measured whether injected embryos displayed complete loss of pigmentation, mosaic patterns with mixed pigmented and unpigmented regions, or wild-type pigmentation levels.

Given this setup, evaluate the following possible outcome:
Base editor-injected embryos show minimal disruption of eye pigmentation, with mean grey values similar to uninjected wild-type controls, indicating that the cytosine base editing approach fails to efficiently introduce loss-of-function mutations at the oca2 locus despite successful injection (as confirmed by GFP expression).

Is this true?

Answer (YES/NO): NO